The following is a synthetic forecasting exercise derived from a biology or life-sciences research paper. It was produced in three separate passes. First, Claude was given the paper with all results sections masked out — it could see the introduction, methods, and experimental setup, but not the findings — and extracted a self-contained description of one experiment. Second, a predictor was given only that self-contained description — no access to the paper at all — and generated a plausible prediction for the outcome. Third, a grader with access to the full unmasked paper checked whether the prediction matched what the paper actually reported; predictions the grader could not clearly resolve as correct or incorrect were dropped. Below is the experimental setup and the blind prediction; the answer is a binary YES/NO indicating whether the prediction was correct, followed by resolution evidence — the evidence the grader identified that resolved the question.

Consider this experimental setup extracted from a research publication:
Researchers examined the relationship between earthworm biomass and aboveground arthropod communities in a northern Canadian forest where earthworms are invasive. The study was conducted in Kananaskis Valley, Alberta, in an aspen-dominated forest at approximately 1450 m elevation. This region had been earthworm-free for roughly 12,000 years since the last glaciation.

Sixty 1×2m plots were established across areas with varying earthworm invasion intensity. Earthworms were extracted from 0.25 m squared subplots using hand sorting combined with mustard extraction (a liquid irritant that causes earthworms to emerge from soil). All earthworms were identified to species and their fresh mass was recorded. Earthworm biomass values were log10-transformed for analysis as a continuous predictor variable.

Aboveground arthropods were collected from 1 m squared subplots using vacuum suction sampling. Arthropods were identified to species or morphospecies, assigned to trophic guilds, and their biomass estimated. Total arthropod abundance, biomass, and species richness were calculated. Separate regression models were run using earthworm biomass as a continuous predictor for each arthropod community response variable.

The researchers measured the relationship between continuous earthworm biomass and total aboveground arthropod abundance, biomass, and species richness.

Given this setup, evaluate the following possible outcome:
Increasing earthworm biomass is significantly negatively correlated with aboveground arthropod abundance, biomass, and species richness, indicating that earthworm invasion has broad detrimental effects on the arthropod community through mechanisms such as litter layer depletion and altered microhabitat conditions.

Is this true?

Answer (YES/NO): NO